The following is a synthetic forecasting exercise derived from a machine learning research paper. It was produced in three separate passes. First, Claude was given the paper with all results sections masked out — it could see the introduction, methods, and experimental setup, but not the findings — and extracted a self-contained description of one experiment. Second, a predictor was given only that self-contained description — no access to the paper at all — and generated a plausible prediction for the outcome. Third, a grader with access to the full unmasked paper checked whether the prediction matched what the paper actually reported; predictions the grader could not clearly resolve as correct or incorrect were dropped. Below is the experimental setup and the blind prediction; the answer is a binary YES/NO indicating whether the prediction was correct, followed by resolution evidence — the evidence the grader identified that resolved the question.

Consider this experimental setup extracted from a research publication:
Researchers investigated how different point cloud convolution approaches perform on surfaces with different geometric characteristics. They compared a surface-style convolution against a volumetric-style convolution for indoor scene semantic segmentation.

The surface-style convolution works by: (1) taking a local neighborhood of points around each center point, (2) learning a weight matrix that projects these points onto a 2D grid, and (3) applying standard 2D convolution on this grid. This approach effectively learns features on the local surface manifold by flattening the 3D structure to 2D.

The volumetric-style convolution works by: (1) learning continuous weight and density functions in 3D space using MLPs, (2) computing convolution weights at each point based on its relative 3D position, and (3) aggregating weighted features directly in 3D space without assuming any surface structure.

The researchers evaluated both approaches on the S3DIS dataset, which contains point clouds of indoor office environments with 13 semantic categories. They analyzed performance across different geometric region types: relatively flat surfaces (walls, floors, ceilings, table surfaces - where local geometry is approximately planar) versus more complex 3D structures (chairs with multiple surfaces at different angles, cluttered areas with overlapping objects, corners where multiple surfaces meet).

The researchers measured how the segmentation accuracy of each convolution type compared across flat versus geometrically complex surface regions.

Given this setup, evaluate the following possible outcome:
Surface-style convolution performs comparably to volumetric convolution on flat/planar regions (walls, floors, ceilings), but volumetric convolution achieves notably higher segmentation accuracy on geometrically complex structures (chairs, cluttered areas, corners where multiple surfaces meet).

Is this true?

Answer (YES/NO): NO